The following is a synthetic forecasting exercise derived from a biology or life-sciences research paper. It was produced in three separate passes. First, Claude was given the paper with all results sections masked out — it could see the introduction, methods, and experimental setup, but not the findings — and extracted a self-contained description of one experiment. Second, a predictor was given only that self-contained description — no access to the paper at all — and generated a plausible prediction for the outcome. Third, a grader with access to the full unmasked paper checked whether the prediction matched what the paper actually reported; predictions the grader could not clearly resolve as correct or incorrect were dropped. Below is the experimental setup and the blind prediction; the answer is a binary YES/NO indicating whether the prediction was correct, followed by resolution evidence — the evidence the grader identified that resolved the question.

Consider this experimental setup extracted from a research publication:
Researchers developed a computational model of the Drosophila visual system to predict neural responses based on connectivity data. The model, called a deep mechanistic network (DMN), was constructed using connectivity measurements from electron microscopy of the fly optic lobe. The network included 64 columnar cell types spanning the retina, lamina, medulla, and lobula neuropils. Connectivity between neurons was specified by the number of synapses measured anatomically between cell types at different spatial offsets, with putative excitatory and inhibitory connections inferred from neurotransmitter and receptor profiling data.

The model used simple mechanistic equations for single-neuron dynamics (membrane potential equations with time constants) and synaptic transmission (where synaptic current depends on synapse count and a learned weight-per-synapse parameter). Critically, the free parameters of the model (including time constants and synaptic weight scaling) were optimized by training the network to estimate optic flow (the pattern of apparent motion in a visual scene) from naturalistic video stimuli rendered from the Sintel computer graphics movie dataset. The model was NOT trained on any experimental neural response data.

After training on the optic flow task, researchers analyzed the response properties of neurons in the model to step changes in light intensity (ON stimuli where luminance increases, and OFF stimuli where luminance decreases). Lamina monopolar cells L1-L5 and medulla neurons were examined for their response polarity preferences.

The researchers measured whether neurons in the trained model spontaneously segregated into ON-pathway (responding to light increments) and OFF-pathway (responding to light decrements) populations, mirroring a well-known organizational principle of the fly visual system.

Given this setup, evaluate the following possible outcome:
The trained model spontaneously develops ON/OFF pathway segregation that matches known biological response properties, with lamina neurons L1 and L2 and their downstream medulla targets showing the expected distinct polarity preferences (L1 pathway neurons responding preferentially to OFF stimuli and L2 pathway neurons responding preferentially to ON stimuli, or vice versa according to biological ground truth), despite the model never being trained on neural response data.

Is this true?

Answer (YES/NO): YES